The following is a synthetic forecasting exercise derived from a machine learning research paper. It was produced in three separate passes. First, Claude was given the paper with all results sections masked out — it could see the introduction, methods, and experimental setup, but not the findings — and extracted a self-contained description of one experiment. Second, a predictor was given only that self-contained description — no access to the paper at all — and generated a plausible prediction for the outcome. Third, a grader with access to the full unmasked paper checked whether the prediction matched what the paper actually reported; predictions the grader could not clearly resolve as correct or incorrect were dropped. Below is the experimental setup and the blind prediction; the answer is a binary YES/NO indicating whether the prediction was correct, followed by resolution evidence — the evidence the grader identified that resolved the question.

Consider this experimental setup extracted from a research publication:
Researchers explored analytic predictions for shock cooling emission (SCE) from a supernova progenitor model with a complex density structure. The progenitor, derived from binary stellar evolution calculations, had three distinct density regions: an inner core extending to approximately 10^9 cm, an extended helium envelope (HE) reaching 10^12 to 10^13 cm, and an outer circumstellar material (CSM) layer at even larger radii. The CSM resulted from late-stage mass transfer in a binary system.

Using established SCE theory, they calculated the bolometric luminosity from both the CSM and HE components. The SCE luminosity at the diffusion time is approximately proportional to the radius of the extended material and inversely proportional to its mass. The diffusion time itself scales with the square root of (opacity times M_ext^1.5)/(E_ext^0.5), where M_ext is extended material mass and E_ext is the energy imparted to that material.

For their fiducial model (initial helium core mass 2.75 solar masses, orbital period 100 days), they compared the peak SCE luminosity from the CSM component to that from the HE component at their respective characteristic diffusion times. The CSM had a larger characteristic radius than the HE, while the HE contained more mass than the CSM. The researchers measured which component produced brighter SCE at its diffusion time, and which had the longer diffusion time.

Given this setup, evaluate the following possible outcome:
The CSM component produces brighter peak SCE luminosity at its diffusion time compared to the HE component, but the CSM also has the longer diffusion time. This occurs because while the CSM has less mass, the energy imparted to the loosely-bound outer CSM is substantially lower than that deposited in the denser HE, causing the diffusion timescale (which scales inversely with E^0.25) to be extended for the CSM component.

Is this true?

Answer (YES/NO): NO